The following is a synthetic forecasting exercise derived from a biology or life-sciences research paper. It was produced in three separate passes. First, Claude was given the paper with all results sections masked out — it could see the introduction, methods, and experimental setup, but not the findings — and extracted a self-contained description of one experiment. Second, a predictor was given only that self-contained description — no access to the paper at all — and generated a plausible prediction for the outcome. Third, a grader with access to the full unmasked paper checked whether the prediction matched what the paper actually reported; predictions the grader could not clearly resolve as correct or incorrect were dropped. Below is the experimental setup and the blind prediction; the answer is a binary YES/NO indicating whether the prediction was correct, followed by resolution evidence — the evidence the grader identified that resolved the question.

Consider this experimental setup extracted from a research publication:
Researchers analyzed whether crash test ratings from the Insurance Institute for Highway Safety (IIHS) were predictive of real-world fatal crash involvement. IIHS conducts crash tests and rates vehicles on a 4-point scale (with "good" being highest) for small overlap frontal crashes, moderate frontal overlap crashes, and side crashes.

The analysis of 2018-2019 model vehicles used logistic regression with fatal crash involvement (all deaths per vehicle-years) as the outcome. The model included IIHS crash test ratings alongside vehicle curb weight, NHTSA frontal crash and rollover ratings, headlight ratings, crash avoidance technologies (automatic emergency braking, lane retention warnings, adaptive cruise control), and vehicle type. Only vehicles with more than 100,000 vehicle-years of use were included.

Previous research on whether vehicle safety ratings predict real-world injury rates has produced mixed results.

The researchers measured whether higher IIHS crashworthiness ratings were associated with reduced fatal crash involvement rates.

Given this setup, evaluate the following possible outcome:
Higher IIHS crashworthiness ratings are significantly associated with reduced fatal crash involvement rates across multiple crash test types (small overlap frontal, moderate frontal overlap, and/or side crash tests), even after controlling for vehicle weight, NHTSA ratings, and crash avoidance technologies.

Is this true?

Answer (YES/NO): YES